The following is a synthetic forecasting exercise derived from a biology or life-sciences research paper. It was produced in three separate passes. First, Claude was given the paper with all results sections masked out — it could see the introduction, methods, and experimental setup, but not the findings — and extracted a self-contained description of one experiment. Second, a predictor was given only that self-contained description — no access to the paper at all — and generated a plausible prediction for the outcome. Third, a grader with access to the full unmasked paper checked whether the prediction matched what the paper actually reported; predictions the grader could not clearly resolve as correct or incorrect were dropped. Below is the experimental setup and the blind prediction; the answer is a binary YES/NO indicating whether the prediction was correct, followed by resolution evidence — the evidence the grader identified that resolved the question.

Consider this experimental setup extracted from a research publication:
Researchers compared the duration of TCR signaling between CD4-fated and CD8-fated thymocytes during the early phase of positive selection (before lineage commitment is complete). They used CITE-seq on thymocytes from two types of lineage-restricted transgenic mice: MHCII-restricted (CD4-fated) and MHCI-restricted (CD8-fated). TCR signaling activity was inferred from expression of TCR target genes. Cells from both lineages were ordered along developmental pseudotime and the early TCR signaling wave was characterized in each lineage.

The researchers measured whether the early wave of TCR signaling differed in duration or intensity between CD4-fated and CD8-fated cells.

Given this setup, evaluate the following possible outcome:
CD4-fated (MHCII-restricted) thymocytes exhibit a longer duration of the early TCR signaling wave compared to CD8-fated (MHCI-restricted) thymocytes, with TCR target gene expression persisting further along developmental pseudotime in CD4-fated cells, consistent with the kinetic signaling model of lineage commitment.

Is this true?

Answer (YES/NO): YES